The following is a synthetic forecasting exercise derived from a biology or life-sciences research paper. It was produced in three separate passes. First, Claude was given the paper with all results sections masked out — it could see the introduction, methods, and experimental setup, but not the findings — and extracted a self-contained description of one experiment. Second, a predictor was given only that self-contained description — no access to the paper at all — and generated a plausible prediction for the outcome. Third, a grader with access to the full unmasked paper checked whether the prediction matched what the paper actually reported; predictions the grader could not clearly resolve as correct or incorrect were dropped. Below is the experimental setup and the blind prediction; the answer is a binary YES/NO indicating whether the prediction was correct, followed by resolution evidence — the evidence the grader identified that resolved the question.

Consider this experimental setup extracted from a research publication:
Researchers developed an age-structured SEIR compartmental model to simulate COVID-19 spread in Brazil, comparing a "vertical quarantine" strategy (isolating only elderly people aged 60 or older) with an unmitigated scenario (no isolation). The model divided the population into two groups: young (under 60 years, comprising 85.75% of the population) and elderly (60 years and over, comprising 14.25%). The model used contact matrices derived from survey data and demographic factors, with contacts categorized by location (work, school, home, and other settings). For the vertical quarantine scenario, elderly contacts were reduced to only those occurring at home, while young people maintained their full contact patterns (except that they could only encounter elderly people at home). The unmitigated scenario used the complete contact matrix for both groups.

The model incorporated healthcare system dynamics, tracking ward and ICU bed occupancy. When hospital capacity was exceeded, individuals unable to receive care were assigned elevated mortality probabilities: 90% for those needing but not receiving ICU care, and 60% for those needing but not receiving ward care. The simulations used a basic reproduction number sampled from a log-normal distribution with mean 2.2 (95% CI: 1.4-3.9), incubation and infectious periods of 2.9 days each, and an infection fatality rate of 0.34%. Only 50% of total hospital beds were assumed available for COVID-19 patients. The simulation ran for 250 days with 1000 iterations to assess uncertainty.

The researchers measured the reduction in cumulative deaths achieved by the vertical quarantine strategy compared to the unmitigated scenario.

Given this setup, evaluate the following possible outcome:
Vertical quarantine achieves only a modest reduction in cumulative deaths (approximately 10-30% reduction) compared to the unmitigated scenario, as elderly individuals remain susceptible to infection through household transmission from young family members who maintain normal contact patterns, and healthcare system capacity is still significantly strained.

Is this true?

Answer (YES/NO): YES